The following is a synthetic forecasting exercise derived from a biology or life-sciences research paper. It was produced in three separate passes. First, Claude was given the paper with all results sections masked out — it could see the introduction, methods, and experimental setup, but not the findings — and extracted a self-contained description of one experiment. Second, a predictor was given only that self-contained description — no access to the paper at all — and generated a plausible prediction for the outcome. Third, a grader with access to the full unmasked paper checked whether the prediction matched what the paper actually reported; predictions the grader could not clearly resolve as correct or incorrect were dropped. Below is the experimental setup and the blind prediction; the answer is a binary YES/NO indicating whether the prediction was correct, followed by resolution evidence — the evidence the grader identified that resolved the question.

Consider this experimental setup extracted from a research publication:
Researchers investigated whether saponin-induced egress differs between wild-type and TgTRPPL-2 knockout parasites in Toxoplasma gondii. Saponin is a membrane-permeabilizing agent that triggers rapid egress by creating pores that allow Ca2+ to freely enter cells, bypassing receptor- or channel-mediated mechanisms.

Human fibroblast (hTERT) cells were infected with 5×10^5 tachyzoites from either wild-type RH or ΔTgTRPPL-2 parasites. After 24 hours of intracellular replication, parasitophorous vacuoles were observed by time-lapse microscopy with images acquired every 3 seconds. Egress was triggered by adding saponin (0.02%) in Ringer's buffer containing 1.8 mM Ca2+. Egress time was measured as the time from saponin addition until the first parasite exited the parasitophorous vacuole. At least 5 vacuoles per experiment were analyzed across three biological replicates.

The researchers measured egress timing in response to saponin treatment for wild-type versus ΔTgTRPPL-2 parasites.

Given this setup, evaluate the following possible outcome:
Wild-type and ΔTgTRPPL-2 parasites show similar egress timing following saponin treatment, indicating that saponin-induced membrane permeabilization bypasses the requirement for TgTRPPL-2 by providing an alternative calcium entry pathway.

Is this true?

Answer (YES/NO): NO